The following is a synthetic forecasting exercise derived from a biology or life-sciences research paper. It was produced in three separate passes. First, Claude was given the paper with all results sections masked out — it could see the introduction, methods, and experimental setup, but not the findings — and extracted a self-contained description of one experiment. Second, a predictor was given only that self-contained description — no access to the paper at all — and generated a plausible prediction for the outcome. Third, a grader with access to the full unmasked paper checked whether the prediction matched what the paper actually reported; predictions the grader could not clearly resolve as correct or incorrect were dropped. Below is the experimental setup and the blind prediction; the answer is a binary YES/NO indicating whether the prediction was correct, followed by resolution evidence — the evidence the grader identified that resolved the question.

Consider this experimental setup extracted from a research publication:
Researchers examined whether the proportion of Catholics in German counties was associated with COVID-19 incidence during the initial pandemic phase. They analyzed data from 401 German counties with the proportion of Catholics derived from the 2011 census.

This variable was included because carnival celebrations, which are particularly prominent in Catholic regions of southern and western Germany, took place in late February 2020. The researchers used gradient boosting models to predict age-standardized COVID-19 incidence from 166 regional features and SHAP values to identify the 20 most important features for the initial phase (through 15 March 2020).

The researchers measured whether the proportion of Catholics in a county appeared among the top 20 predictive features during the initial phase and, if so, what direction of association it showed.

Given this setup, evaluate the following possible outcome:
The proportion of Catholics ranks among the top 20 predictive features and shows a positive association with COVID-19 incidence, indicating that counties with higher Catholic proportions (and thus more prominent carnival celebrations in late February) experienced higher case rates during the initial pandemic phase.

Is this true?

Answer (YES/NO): YES